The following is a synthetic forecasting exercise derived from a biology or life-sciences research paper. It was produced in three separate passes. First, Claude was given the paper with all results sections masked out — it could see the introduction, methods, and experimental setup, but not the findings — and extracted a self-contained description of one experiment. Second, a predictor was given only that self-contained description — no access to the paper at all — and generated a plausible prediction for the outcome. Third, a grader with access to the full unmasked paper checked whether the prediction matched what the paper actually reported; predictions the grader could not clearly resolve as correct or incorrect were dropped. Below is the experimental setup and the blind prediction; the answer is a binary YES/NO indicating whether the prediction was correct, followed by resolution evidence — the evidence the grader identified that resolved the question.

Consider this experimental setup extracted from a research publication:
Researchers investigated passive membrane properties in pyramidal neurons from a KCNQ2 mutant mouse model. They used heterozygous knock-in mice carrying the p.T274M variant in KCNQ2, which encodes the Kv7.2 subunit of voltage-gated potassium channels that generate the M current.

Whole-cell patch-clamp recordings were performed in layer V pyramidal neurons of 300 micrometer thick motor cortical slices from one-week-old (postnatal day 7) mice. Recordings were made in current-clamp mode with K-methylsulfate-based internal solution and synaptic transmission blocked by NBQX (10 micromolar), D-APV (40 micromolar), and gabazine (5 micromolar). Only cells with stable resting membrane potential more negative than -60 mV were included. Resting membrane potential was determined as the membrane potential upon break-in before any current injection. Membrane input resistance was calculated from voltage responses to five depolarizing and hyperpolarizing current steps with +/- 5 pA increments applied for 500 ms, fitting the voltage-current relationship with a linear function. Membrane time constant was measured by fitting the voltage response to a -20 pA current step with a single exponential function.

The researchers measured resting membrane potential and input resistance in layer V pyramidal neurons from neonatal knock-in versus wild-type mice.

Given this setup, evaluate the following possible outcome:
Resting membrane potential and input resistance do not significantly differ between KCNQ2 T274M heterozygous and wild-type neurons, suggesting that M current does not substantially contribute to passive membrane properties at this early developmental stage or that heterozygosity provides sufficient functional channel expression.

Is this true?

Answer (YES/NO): YES